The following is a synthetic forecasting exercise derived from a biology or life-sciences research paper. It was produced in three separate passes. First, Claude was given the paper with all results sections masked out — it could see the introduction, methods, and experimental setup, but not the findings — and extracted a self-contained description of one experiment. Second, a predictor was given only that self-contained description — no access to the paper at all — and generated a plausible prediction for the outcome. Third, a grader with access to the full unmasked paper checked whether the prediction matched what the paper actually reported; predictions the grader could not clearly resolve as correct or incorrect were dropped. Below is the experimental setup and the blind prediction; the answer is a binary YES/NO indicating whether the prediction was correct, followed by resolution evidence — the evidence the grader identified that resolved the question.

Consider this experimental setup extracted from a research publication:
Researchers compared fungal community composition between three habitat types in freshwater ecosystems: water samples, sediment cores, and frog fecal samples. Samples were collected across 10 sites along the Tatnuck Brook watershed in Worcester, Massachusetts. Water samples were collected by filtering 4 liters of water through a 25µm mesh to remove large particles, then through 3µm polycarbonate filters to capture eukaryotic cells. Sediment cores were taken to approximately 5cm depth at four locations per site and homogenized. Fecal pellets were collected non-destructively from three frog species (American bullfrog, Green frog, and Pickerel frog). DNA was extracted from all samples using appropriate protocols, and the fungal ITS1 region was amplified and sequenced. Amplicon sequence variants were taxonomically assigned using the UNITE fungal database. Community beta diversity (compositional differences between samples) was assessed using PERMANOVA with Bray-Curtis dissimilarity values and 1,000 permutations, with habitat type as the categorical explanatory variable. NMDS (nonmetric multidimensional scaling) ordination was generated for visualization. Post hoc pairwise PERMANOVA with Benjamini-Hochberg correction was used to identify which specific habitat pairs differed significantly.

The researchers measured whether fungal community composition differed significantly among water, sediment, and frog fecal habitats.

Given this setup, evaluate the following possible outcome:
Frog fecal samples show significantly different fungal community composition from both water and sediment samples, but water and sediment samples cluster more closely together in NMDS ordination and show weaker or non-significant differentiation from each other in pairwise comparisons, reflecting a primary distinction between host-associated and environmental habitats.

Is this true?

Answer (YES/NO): NO